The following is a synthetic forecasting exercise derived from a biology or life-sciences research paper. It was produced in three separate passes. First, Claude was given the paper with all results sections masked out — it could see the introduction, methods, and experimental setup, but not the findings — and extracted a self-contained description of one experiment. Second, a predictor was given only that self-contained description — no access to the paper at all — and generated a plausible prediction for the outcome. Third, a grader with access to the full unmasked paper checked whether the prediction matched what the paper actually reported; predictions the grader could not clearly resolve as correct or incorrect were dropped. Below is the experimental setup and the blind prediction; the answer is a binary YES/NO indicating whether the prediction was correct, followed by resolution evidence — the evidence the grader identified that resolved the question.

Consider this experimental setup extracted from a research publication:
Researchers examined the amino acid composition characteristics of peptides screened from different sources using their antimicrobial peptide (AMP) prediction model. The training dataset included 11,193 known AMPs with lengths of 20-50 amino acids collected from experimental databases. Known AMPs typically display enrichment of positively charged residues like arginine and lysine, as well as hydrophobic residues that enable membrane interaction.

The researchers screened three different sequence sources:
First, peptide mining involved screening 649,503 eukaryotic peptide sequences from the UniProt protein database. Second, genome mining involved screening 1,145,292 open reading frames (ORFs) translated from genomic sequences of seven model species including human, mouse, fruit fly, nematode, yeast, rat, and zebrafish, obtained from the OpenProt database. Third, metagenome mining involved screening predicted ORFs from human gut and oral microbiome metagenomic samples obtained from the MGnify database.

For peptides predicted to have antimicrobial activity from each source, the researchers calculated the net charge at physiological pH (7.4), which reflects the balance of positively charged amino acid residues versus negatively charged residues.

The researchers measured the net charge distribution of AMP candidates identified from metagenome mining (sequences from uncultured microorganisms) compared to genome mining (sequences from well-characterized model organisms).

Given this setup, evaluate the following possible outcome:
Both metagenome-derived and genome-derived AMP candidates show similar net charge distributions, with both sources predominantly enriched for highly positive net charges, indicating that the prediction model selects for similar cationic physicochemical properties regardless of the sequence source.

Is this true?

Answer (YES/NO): YES